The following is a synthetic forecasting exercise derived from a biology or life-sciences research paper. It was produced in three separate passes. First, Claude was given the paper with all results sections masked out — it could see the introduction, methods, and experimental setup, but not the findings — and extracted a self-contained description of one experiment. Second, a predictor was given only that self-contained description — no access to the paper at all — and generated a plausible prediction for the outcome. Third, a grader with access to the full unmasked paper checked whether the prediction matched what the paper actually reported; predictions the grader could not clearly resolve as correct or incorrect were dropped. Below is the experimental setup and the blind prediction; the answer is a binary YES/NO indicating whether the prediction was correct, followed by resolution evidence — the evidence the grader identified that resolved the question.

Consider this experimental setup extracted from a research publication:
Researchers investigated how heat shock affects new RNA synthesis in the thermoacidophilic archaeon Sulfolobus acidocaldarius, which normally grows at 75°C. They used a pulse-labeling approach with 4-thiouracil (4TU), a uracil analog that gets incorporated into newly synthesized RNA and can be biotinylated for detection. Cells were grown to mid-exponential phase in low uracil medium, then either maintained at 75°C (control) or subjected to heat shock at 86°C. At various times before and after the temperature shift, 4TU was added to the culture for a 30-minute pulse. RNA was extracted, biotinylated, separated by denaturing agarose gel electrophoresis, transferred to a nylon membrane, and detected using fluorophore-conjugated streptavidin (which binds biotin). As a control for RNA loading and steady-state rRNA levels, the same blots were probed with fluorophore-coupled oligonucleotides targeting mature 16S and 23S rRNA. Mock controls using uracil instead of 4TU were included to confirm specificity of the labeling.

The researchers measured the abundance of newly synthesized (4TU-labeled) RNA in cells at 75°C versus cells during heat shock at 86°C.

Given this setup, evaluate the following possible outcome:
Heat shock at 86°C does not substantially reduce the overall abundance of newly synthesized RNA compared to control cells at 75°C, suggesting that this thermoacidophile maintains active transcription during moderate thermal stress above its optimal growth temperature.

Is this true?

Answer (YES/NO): NO